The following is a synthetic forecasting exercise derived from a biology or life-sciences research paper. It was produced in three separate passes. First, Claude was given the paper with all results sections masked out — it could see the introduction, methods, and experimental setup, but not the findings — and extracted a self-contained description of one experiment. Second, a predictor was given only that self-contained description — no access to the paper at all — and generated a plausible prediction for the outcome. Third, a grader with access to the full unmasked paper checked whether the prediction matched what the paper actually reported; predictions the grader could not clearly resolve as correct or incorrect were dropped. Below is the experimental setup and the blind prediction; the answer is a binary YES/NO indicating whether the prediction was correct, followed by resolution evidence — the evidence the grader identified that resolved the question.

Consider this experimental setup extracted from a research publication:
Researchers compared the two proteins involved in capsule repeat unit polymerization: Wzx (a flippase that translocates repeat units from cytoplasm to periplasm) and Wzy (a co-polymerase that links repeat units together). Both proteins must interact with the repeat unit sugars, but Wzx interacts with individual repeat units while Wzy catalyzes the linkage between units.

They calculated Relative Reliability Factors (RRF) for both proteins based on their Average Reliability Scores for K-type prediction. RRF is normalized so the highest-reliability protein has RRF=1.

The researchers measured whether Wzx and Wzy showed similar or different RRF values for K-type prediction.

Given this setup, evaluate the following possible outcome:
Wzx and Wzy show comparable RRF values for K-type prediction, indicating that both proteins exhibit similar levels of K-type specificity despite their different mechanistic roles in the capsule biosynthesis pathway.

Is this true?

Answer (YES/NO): YES